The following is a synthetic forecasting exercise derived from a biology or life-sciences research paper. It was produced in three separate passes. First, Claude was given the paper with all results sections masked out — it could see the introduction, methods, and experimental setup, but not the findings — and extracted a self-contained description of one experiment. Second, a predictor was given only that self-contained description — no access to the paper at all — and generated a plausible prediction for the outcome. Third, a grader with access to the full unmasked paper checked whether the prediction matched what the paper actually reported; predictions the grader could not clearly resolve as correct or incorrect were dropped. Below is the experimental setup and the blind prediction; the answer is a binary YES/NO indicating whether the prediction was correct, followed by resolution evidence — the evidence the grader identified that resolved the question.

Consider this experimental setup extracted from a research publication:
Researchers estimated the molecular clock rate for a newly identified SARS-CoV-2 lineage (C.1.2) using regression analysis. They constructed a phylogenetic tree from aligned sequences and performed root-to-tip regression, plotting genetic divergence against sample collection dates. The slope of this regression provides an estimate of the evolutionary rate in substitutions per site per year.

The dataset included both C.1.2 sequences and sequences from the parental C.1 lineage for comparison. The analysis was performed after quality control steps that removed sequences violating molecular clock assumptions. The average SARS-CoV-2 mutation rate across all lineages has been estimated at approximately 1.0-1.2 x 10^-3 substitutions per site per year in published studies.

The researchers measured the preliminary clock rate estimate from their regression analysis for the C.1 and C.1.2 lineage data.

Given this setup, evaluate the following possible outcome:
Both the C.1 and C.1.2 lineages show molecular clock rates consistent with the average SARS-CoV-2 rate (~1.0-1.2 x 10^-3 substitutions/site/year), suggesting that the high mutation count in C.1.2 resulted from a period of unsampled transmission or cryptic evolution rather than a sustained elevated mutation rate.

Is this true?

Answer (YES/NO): NO